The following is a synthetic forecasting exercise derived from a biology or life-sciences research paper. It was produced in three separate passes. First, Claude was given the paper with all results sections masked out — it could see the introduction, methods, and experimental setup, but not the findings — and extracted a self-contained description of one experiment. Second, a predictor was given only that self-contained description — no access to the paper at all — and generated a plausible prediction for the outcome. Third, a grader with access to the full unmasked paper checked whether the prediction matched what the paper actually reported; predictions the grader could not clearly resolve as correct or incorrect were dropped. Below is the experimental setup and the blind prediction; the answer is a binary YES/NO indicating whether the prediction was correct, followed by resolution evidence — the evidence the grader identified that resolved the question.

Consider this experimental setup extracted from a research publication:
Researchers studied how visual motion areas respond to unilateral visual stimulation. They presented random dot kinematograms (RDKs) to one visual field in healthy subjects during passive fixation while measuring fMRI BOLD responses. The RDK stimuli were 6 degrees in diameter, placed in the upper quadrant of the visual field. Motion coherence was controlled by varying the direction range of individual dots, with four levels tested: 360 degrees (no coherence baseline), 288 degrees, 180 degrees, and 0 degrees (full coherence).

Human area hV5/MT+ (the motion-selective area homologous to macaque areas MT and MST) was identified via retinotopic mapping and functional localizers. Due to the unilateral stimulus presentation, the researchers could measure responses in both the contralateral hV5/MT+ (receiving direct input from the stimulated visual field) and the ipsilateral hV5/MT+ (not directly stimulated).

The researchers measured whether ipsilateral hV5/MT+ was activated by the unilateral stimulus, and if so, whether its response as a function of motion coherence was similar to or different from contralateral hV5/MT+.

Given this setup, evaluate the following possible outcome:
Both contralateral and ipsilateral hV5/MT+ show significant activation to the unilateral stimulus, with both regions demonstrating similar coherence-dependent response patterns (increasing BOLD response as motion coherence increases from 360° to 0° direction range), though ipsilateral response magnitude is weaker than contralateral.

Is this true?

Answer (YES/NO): YES